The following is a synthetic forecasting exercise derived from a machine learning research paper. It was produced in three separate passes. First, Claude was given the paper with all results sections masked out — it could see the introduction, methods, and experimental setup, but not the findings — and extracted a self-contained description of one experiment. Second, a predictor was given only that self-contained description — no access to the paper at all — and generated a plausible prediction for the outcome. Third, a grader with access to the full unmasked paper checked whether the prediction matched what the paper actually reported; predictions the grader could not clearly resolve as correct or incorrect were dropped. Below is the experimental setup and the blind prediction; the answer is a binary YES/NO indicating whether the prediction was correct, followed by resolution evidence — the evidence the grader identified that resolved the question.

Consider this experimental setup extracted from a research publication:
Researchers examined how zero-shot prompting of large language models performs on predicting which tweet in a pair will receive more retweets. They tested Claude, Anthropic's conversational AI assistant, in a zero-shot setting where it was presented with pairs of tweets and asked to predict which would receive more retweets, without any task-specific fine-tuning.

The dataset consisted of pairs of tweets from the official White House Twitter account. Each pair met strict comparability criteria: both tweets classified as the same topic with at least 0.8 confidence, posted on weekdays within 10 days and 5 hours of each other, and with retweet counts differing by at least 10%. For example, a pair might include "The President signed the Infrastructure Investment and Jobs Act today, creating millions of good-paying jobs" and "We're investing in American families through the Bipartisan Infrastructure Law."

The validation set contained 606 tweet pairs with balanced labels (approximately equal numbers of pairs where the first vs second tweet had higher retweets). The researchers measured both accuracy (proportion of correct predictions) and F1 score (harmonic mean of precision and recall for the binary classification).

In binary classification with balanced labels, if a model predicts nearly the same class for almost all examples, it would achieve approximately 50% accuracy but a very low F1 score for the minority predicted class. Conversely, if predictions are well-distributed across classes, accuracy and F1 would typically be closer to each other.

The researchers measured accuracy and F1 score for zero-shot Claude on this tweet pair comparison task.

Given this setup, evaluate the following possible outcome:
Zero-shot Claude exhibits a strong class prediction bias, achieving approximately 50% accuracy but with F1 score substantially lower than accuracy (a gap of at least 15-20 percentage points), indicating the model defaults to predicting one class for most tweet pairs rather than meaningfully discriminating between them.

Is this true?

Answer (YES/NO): YES